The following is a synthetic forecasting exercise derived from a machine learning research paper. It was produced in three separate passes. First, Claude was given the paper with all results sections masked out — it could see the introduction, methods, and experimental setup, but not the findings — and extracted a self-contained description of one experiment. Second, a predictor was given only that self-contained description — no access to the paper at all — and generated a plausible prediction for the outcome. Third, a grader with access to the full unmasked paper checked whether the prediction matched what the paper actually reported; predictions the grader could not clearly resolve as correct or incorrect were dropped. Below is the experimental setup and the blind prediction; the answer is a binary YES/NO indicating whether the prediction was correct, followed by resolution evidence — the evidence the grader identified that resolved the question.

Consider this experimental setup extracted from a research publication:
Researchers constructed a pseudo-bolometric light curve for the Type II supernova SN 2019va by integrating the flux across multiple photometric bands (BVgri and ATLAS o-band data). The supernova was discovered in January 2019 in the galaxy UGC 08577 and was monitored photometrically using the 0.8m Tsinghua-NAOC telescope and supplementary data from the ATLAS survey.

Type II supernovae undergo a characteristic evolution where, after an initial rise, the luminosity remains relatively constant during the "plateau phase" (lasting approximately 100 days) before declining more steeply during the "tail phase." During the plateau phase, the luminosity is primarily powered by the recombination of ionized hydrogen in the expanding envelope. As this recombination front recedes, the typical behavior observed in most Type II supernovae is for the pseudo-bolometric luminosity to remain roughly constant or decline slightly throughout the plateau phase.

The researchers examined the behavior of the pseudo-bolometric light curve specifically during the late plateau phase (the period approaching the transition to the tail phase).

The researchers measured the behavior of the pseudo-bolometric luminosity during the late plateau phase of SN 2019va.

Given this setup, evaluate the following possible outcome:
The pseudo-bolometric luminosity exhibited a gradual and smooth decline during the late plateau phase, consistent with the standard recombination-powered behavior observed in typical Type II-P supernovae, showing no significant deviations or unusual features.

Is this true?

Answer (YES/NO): NO